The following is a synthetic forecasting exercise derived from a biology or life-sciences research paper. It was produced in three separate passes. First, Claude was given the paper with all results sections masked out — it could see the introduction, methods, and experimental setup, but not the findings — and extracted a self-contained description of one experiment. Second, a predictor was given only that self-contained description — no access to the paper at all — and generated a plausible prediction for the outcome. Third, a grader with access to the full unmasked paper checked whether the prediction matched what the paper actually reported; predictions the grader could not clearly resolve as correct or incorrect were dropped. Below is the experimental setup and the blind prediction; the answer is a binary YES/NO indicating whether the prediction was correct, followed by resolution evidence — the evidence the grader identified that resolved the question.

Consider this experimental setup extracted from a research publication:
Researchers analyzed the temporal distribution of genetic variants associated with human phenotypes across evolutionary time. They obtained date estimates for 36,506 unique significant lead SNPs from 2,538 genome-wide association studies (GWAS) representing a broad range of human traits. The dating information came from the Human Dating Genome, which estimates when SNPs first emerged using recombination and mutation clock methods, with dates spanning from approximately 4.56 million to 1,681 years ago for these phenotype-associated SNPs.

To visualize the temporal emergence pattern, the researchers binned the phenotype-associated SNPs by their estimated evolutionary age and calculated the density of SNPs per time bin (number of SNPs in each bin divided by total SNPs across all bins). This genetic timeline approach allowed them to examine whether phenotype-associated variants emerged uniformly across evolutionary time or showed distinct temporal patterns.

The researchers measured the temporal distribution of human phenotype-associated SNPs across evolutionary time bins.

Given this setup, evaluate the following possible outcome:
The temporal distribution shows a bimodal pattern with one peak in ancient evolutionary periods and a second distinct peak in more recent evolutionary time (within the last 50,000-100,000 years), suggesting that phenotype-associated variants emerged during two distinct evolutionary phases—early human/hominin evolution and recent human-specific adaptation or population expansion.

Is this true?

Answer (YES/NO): YES